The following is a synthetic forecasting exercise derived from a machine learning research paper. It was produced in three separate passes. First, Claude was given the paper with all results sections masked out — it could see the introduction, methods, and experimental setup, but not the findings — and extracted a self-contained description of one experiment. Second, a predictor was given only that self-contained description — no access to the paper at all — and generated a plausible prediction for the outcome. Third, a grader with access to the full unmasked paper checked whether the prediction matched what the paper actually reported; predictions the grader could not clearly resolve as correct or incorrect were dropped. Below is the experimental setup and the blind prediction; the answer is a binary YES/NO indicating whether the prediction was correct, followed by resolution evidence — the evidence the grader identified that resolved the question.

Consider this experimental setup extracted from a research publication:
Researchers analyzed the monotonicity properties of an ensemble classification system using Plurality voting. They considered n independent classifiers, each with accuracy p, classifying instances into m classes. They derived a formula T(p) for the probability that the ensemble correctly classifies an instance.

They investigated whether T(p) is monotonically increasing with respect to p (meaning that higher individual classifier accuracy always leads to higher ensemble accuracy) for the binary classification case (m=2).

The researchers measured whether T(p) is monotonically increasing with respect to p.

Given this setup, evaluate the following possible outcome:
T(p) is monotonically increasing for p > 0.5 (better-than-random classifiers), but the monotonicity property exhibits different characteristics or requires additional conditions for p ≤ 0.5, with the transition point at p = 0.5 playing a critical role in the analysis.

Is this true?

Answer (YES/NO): NO